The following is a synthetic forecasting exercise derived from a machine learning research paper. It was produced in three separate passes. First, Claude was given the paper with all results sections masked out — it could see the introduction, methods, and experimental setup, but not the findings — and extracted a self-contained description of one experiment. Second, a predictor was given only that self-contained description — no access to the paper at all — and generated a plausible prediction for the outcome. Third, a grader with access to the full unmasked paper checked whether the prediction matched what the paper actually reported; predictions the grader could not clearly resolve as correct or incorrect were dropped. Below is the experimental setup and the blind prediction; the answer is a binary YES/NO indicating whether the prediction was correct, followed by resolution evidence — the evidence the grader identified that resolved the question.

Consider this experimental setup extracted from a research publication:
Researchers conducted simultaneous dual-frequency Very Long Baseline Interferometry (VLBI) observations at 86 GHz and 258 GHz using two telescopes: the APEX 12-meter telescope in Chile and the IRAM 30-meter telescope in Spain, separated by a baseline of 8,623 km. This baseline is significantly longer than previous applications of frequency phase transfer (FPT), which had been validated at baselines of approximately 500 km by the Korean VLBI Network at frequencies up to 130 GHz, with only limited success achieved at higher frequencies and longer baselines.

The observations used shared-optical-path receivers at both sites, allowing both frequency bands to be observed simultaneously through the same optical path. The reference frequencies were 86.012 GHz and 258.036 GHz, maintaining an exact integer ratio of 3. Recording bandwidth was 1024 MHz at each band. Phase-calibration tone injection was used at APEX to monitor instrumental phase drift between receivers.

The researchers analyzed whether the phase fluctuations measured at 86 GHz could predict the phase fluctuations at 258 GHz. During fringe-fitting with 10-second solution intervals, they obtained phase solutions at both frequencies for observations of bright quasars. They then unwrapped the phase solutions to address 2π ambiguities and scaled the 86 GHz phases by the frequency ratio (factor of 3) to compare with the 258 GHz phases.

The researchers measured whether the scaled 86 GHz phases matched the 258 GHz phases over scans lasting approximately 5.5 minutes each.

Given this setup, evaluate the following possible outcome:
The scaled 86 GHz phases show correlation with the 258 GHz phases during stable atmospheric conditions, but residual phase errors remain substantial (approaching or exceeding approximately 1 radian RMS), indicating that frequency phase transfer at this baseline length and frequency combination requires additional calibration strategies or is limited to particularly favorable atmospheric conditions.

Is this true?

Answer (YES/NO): NO